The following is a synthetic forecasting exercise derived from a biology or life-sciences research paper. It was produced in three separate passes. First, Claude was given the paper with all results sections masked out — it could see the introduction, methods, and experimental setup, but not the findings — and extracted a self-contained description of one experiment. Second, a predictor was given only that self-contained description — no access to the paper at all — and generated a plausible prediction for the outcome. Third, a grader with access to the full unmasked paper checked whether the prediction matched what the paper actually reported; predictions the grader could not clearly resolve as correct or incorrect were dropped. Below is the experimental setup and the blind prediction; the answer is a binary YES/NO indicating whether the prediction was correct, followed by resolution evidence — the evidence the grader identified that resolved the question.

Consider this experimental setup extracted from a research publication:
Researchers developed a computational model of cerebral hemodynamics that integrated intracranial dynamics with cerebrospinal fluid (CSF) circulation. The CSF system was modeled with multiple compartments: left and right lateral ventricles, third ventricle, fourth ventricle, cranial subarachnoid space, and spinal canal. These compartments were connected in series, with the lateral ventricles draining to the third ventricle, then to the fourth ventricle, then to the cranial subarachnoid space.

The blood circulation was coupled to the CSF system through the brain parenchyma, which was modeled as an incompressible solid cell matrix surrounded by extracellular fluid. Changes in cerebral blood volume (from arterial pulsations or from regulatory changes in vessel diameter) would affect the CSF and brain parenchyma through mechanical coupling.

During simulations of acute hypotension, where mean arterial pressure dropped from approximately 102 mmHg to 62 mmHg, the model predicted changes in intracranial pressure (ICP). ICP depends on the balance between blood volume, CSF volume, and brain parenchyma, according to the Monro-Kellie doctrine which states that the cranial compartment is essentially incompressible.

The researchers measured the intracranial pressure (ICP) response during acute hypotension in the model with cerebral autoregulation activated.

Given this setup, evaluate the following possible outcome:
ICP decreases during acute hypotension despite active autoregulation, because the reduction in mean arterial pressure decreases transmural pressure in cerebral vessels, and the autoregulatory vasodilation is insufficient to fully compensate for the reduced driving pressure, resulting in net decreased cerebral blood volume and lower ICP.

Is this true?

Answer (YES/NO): YES